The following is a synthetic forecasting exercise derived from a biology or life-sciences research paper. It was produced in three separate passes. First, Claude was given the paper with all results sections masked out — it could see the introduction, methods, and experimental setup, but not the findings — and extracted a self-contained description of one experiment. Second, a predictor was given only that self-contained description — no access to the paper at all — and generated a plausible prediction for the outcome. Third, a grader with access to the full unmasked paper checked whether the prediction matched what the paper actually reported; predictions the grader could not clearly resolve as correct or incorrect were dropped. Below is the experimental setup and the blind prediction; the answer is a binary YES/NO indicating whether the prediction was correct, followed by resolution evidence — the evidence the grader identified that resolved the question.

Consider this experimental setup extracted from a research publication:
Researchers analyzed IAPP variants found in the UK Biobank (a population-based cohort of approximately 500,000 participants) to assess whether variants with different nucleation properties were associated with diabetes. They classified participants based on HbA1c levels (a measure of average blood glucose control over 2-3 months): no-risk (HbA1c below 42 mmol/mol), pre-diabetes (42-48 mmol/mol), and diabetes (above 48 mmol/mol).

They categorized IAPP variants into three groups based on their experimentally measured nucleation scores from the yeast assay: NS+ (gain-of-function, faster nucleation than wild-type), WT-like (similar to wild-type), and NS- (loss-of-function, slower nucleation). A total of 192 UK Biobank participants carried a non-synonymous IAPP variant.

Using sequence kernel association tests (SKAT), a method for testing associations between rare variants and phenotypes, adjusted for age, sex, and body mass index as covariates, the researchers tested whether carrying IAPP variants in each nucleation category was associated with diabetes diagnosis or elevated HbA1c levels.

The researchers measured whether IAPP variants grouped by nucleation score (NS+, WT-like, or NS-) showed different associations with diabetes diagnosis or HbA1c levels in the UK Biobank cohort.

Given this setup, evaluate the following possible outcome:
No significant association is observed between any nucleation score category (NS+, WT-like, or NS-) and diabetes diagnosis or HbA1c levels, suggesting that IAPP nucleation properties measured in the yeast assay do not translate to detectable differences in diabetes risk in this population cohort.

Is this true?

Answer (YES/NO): NO